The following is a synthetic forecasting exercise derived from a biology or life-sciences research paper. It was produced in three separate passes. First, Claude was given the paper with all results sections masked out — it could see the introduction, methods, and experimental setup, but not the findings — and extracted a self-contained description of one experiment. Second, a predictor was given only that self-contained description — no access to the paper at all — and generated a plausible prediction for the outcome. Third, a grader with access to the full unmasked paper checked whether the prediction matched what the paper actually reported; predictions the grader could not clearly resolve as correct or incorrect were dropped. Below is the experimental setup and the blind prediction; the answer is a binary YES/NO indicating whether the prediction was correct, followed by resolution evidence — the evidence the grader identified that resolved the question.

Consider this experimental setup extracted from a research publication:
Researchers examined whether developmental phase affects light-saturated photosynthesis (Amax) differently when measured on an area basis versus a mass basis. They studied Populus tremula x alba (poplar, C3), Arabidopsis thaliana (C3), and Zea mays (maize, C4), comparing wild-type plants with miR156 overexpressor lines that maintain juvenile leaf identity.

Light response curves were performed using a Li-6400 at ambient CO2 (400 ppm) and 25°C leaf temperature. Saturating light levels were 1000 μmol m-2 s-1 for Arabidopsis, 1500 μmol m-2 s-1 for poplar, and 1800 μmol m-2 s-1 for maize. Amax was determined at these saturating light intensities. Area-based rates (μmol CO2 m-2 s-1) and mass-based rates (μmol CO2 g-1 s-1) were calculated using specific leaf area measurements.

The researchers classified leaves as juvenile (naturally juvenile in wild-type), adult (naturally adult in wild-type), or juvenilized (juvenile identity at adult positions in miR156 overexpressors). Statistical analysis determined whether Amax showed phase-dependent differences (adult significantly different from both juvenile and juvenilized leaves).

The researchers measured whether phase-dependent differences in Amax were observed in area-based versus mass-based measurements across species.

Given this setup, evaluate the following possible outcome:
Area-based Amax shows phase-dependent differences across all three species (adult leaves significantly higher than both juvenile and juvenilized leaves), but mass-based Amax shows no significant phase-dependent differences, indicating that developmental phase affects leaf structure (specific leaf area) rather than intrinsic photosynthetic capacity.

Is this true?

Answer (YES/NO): NO